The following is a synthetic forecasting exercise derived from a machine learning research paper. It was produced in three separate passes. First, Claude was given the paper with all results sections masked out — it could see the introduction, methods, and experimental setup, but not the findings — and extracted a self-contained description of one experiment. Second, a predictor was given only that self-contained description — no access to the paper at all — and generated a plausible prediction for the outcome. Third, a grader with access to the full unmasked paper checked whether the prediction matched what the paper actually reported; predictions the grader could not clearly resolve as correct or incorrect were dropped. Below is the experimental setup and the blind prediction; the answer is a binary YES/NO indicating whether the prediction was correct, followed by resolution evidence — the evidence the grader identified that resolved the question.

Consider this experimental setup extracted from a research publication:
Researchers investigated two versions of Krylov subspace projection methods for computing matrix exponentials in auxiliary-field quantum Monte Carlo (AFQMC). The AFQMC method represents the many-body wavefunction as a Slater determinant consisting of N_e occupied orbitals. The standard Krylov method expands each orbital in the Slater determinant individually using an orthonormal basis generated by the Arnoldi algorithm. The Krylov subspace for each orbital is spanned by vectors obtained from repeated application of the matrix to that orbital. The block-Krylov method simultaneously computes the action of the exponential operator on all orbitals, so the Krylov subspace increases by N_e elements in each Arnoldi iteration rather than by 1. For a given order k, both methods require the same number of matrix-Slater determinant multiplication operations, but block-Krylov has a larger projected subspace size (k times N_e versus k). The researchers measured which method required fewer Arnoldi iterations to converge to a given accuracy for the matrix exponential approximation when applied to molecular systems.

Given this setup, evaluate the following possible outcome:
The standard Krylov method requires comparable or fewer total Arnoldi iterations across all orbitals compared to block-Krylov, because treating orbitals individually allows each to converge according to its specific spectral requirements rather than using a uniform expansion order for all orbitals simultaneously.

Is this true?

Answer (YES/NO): NO